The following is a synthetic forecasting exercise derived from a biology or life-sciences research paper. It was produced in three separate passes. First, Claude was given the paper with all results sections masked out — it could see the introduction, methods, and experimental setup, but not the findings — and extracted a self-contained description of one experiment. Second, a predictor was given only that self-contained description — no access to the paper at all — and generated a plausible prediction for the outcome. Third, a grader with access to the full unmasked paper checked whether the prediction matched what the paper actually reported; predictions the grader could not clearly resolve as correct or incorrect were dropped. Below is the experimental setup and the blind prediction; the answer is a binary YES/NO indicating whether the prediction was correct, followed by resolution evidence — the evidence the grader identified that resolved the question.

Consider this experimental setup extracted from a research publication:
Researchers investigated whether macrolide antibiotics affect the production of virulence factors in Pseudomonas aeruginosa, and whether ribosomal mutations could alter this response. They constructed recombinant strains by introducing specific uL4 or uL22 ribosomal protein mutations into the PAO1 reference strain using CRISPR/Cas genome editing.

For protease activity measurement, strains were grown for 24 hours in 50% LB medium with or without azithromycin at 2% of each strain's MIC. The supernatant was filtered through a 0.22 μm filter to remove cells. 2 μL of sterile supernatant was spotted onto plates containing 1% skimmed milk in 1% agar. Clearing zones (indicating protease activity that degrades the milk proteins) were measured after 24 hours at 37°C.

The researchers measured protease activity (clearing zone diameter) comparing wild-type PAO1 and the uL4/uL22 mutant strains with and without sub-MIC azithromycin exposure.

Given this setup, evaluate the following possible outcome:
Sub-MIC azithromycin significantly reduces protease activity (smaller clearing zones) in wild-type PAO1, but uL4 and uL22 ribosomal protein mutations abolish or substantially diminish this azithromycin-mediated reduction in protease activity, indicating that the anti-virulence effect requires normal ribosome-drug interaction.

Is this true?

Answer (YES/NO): YES